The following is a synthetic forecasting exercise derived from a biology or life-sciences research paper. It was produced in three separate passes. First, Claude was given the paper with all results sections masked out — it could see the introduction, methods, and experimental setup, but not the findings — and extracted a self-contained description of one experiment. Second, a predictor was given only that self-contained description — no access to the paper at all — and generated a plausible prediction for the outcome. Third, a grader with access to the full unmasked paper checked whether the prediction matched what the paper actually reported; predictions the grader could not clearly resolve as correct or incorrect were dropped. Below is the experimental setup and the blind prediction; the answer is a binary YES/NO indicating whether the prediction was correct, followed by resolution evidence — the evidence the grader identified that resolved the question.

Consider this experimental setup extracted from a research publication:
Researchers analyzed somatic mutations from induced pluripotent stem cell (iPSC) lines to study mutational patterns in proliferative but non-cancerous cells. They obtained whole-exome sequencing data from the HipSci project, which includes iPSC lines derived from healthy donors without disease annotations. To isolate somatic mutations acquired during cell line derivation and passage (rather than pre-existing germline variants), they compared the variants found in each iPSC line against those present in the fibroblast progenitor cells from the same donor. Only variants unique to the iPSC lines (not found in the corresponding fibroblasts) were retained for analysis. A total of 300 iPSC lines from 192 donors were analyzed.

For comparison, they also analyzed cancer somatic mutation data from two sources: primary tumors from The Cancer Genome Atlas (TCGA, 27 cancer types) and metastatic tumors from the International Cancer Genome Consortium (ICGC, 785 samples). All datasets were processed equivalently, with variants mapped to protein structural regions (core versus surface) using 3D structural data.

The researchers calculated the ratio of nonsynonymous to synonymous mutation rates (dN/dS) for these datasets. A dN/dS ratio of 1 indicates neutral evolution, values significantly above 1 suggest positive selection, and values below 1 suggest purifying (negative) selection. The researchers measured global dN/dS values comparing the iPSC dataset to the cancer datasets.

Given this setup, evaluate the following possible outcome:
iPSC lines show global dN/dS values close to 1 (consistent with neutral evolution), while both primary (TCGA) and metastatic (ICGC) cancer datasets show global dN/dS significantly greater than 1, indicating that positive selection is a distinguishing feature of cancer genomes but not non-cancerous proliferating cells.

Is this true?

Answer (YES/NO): NO